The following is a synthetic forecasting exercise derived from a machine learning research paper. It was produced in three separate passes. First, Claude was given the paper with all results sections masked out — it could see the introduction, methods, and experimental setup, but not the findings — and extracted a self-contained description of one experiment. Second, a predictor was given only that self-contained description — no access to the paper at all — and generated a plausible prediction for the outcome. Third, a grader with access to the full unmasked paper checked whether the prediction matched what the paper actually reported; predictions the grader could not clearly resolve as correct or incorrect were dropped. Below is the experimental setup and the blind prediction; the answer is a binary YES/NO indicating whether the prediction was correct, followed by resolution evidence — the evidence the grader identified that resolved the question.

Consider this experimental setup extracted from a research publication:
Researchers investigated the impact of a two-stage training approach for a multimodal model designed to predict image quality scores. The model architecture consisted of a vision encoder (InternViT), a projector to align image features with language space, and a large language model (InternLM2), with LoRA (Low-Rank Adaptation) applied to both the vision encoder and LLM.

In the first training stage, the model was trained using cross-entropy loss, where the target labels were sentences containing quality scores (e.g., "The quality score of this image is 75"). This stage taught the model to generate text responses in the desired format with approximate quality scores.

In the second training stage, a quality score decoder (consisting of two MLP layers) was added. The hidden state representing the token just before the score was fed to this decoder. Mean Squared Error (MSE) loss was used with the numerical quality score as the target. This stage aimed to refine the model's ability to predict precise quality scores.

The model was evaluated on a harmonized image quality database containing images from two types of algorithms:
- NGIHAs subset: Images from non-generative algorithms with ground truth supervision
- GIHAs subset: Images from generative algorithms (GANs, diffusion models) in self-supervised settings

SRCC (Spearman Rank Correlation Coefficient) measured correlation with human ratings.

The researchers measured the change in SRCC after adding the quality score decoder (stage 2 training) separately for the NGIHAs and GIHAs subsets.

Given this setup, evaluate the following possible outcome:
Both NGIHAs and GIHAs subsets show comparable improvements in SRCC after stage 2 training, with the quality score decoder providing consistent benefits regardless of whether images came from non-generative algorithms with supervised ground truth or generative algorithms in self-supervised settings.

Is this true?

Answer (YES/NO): NO